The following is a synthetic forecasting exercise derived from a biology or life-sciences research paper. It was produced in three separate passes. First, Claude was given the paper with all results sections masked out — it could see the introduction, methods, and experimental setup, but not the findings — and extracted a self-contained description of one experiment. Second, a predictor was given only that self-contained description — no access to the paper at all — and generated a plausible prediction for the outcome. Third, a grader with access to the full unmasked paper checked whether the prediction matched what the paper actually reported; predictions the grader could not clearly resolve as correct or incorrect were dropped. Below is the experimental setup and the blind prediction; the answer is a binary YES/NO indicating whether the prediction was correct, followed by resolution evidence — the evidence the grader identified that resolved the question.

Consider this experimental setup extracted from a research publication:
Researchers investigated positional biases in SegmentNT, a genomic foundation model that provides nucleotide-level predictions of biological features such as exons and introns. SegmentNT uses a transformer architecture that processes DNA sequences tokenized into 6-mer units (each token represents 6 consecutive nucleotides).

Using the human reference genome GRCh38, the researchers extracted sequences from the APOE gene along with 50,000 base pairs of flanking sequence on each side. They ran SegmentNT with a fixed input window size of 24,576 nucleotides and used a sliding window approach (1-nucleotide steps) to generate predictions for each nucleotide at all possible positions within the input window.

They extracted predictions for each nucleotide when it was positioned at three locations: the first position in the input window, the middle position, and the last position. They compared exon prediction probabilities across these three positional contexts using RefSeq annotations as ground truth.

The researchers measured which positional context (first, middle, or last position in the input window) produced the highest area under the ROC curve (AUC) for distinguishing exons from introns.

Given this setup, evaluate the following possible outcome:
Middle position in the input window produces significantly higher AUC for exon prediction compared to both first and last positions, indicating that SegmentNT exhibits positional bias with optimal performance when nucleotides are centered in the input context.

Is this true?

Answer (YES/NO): YES